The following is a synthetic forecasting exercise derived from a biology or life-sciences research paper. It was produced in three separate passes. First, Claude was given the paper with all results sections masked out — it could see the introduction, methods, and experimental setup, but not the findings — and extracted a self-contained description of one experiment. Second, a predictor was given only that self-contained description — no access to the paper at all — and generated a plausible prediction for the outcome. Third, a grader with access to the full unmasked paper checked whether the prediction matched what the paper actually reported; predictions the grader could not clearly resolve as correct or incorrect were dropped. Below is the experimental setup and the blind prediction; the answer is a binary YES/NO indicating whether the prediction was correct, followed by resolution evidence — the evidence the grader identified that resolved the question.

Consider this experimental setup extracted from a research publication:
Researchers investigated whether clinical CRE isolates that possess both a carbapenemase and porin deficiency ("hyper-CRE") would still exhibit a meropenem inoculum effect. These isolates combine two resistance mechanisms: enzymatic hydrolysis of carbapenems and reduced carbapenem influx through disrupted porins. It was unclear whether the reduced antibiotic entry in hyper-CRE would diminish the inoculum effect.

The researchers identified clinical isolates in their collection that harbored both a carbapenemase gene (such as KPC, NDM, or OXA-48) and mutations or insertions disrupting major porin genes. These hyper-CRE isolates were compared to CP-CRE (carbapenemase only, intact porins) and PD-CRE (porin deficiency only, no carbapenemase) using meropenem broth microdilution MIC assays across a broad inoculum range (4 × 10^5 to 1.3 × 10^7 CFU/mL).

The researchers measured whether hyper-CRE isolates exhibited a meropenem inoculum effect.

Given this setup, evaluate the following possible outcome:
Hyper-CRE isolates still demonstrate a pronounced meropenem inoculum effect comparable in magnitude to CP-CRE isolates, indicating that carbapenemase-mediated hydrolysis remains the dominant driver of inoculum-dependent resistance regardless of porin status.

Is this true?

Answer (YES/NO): NO